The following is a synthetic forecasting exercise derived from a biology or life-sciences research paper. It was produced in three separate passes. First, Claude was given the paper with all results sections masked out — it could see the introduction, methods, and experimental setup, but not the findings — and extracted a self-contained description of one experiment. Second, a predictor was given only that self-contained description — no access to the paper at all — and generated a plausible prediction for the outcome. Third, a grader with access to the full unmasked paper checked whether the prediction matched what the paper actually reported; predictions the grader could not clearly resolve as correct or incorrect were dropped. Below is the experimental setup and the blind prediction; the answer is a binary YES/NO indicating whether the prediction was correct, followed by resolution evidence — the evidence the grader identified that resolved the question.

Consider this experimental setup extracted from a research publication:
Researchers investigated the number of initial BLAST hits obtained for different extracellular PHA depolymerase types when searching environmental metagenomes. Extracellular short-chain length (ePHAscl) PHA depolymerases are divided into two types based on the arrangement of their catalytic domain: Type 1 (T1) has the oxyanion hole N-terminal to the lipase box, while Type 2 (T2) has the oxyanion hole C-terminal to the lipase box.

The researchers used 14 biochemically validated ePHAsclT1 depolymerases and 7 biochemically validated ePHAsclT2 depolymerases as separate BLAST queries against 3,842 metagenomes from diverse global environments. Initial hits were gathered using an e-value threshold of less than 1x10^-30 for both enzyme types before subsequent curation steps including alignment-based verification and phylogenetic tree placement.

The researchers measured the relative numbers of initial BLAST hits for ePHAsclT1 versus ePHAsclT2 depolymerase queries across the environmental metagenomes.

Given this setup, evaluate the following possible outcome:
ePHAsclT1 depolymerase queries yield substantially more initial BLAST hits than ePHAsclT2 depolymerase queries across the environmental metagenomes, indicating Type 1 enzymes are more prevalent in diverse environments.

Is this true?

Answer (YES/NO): YES